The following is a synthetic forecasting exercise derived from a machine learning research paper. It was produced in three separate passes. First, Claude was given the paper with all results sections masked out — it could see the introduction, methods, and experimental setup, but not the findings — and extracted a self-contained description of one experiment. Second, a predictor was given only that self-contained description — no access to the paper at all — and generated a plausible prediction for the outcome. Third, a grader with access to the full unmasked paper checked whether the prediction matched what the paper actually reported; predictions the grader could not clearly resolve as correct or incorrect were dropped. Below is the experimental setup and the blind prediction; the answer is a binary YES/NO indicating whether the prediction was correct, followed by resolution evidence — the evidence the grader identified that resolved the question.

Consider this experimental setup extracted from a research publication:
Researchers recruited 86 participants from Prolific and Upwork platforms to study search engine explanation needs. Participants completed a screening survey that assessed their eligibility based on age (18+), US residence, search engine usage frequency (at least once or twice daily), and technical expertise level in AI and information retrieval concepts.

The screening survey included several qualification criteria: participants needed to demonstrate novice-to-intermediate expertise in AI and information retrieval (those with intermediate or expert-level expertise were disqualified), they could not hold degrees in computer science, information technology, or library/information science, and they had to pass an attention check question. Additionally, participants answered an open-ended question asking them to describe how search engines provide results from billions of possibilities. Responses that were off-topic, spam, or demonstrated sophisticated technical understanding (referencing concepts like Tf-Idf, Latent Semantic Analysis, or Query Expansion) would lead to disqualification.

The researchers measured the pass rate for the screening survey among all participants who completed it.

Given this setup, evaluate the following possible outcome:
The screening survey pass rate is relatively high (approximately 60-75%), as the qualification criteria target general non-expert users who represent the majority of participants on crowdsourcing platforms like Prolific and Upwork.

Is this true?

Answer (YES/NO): NO